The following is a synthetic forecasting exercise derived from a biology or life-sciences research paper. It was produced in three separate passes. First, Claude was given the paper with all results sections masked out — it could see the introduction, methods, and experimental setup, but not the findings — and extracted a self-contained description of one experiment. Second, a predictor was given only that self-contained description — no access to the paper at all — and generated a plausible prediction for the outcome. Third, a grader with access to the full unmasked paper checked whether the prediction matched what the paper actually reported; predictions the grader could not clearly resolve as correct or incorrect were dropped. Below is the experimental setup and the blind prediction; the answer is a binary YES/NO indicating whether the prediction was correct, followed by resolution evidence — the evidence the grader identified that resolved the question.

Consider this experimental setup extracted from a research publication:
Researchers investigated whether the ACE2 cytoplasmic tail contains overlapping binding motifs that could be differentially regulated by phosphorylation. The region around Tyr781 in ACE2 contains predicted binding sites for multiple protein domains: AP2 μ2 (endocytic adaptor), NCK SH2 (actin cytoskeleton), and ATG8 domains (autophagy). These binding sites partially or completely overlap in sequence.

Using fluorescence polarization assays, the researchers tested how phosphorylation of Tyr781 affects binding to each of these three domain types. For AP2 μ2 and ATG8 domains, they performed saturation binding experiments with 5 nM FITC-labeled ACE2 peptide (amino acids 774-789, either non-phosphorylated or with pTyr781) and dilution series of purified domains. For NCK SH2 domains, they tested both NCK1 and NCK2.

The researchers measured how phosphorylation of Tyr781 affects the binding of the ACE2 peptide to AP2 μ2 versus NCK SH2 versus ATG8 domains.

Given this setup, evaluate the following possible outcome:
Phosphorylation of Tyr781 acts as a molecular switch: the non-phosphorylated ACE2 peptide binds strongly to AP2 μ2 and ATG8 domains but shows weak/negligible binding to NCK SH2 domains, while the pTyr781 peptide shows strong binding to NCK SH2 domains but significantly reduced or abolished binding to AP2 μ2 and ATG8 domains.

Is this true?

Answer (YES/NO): NO